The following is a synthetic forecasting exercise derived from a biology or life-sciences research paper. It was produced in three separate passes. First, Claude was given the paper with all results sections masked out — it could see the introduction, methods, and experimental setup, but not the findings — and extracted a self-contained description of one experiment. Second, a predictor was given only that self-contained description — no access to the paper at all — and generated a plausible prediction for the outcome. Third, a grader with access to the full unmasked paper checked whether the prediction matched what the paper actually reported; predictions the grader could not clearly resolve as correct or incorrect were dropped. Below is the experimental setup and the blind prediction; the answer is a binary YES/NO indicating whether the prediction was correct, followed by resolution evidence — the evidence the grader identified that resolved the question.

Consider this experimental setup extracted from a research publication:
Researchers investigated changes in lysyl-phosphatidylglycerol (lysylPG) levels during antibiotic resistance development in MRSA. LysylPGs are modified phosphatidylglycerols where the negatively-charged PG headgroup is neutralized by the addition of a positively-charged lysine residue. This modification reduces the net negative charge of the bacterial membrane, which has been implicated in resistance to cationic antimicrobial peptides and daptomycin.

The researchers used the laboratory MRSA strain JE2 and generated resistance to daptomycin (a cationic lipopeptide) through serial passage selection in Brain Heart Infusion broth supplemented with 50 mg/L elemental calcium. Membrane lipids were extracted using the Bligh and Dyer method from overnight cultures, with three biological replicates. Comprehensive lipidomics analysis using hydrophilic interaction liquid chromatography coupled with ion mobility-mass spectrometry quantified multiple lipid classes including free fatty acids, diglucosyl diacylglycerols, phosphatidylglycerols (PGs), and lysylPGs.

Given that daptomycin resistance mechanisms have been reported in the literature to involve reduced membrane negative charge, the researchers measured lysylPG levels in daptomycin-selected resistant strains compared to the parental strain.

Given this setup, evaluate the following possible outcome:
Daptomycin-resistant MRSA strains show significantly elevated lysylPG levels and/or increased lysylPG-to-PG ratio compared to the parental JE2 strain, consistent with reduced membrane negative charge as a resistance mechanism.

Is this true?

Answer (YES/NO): YES